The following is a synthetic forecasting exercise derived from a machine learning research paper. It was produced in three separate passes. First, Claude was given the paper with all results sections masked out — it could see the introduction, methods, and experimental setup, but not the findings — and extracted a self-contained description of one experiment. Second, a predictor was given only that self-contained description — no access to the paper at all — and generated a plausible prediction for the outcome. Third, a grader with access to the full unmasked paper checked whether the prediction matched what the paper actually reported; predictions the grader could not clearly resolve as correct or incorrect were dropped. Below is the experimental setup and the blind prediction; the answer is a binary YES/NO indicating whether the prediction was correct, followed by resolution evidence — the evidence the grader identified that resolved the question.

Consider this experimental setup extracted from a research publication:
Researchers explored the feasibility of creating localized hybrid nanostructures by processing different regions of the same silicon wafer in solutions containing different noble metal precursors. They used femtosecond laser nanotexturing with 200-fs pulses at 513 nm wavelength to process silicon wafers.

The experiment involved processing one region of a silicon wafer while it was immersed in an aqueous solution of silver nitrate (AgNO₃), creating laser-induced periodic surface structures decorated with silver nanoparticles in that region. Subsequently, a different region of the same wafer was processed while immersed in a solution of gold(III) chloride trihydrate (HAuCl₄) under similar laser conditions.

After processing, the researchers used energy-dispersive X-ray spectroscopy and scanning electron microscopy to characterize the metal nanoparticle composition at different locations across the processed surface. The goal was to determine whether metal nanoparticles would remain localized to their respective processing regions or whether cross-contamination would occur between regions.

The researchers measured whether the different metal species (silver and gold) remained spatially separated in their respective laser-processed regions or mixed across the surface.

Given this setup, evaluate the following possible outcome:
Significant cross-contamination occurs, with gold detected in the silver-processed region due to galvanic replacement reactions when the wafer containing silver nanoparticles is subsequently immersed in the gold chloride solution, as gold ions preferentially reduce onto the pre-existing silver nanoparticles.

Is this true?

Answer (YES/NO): NO